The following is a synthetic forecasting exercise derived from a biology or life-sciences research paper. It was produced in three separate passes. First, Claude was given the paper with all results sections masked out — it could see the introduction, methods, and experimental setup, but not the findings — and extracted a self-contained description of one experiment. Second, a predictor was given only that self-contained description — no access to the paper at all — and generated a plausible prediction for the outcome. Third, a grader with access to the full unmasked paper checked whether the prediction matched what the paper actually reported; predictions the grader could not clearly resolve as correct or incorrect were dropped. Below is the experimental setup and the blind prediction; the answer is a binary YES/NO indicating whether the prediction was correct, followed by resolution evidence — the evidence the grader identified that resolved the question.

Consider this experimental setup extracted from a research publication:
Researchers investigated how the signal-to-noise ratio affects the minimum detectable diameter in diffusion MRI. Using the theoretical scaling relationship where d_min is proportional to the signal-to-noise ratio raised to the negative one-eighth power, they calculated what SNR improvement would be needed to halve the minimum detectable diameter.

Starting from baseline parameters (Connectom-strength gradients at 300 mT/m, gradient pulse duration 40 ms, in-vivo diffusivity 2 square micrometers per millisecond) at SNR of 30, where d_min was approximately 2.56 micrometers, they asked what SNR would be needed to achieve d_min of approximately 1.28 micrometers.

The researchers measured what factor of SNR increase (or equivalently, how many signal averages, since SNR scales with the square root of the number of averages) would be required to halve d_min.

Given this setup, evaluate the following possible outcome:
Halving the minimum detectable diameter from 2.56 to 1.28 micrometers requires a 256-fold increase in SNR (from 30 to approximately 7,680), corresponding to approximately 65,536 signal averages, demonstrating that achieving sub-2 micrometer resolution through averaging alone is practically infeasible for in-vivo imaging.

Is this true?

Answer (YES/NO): NO